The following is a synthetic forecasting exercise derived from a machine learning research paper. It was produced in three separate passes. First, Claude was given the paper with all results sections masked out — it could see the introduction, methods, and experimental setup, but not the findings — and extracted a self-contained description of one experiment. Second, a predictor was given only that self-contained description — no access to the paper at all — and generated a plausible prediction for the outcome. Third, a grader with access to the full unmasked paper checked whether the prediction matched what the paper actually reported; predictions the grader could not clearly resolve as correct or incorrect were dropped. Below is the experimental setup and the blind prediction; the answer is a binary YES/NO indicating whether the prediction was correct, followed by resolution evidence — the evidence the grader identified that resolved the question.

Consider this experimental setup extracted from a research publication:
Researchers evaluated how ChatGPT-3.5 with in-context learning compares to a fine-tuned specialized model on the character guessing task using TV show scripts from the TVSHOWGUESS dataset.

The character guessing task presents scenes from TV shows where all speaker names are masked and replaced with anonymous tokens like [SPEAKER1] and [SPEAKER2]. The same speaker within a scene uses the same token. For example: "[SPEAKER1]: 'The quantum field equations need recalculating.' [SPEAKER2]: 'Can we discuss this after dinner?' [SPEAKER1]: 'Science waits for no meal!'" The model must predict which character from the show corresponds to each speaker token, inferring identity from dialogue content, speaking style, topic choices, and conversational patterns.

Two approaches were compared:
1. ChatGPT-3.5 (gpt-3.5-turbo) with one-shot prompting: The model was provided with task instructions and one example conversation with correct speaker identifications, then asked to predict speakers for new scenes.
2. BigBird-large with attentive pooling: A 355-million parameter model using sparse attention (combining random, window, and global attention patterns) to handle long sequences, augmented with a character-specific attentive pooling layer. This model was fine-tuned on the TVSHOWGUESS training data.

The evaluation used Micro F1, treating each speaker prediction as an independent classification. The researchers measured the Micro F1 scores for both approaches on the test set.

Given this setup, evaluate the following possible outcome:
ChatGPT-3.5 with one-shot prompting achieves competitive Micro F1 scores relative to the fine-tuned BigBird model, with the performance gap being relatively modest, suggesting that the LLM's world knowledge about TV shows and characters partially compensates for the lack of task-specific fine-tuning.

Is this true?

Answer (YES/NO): NO